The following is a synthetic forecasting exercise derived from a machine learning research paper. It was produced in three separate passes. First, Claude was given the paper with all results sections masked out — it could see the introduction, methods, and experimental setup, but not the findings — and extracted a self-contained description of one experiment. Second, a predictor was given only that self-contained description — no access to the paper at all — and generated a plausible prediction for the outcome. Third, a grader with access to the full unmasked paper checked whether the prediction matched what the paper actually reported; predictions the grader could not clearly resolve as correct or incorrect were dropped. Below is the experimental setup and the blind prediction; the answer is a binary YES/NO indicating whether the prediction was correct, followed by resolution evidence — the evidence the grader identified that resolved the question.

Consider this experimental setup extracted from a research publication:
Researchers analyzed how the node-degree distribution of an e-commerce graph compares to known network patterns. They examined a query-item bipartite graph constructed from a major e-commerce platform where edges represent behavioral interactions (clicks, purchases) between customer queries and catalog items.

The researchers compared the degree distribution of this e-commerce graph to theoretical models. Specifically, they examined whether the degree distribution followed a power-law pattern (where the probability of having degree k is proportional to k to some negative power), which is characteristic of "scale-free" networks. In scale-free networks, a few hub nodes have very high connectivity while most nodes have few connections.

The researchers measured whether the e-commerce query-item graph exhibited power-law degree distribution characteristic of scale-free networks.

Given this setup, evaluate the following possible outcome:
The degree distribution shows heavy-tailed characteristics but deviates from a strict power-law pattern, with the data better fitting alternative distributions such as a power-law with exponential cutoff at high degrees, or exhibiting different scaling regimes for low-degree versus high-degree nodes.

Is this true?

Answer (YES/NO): NO